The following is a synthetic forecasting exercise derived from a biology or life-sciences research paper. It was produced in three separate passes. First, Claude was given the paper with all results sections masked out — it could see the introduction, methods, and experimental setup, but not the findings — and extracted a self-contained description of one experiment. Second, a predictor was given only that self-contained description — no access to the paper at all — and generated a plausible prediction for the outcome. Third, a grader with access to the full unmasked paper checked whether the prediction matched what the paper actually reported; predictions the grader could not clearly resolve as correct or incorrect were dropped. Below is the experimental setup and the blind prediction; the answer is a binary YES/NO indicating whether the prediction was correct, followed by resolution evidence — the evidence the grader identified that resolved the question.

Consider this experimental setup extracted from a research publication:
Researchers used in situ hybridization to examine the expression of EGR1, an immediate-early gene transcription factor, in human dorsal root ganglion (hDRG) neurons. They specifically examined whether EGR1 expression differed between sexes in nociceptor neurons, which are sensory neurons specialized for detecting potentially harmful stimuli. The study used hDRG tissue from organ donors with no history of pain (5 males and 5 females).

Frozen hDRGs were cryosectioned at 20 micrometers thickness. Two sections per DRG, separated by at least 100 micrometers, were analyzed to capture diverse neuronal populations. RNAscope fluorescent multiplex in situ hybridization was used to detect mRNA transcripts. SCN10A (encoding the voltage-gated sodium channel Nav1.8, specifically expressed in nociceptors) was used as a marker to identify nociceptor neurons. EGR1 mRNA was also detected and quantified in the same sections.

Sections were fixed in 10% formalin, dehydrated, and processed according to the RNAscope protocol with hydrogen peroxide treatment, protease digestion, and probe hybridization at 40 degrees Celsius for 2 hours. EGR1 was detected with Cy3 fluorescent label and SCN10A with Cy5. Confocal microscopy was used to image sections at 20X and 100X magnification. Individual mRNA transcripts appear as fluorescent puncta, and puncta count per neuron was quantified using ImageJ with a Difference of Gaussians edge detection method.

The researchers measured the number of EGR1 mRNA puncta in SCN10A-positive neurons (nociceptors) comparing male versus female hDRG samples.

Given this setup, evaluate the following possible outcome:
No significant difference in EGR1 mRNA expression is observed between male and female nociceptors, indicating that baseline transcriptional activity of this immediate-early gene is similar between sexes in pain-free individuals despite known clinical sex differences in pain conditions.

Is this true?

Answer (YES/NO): NO